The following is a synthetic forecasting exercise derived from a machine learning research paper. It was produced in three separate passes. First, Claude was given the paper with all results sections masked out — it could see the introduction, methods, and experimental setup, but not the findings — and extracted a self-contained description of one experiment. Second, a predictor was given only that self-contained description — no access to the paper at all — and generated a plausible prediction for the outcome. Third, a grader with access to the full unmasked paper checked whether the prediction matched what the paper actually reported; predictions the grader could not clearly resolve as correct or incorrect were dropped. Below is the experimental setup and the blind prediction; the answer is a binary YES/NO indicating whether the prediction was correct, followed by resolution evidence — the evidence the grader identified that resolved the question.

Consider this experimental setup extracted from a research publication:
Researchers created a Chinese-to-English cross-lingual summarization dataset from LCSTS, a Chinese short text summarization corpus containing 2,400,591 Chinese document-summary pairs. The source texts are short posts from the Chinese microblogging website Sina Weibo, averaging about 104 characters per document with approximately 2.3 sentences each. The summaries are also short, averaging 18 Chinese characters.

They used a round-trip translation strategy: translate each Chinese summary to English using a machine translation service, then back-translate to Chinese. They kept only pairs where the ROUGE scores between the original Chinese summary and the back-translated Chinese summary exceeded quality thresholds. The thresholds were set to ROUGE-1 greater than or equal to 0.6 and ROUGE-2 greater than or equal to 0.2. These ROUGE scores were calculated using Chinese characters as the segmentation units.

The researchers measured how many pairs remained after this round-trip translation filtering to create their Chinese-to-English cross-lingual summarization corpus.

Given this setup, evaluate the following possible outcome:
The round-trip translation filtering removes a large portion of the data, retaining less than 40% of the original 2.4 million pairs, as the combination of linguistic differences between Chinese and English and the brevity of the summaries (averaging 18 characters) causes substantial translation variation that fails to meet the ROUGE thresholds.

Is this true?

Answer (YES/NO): NO